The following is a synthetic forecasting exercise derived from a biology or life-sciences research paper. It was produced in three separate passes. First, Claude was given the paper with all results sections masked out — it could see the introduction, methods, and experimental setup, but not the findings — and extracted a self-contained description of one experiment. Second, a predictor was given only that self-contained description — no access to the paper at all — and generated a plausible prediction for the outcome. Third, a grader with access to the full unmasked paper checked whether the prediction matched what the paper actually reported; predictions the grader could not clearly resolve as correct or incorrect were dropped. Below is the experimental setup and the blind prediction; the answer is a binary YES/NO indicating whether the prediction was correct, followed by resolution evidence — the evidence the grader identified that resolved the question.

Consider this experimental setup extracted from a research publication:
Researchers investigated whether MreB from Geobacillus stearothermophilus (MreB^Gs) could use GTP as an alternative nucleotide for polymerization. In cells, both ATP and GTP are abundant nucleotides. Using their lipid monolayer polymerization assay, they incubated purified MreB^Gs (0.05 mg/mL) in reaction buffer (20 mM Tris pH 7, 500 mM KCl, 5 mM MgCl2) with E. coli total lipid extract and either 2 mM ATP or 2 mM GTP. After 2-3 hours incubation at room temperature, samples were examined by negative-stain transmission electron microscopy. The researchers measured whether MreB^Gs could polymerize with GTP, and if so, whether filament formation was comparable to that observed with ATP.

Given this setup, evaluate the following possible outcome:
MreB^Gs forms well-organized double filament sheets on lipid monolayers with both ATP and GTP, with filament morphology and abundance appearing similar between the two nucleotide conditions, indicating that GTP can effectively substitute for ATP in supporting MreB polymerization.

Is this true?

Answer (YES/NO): NO